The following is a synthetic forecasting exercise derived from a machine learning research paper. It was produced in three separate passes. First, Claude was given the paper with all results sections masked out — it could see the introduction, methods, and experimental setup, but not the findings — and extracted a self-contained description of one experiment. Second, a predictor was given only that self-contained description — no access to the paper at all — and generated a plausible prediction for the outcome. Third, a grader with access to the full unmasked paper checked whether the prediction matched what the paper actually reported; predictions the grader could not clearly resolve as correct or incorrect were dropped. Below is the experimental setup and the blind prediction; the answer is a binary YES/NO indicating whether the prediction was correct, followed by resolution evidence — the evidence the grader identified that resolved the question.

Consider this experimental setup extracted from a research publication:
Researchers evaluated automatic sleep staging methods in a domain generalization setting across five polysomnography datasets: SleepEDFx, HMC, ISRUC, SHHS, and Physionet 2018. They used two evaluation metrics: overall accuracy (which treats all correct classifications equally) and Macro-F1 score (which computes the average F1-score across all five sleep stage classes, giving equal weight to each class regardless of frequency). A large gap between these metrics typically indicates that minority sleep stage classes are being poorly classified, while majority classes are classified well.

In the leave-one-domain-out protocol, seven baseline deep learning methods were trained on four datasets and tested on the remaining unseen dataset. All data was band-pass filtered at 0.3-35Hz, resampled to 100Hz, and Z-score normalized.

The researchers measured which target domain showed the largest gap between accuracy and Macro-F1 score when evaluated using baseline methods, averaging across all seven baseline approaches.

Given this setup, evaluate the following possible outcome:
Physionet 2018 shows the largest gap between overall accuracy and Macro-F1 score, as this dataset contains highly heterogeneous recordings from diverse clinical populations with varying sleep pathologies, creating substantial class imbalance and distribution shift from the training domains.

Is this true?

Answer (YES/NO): NO